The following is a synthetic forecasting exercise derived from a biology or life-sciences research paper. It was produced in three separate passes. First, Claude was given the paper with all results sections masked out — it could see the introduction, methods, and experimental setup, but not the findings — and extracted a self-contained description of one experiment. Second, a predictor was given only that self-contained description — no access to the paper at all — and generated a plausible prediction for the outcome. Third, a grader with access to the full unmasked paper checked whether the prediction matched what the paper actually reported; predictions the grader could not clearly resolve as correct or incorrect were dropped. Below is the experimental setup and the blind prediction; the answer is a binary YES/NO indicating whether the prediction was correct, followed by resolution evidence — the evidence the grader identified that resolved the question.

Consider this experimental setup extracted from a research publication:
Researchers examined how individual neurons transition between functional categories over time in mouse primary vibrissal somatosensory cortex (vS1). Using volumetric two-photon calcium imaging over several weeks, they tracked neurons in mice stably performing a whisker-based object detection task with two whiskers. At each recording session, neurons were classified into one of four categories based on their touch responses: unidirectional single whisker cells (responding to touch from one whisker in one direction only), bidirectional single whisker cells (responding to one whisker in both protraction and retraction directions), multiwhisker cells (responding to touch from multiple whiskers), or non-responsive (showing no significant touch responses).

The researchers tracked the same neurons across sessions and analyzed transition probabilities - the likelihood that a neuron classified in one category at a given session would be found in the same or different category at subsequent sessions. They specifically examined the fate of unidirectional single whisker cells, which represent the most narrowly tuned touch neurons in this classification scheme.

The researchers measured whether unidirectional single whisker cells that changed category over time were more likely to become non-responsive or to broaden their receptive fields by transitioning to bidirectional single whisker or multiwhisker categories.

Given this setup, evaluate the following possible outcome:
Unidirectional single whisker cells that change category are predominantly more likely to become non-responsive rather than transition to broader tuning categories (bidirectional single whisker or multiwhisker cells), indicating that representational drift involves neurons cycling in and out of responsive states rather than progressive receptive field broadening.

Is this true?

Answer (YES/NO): YES